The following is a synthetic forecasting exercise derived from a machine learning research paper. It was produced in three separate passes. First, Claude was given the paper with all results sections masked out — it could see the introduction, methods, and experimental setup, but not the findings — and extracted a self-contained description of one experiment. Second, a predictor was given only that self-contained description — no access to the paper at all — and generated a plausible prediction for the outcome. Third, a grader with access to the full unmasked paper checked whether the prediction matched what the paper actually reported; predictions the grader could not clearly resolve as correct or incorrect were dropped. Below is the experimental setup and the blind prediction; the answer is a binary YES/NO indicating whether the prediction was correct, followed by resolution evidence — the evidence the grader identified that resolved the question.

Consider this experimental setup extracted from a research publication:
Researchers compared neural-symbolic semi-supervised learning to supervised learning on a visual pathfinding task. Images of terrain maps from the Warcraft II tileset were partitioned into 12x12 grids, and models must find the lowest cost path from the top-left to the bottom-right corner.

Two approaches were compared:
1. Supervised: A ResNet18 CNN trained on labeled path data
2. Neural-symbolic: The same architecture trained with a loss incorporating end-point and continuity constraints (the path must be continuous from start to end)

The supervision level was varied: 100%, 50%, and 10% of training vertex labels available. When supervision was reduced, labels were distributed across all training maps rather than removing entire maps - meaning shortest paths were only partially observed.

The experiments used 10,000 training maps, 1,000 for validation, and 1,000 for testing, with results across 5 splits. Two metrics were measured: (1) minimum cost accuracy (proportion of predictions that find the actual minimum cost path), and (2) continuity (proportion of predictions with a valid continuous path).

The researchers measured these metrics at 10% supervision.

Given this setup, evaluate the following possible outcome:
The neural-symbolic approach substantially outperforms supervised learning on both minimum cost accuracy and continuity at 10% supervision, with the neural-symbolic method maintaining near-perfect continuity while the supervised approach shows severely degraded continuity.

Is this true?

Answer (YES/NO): NO